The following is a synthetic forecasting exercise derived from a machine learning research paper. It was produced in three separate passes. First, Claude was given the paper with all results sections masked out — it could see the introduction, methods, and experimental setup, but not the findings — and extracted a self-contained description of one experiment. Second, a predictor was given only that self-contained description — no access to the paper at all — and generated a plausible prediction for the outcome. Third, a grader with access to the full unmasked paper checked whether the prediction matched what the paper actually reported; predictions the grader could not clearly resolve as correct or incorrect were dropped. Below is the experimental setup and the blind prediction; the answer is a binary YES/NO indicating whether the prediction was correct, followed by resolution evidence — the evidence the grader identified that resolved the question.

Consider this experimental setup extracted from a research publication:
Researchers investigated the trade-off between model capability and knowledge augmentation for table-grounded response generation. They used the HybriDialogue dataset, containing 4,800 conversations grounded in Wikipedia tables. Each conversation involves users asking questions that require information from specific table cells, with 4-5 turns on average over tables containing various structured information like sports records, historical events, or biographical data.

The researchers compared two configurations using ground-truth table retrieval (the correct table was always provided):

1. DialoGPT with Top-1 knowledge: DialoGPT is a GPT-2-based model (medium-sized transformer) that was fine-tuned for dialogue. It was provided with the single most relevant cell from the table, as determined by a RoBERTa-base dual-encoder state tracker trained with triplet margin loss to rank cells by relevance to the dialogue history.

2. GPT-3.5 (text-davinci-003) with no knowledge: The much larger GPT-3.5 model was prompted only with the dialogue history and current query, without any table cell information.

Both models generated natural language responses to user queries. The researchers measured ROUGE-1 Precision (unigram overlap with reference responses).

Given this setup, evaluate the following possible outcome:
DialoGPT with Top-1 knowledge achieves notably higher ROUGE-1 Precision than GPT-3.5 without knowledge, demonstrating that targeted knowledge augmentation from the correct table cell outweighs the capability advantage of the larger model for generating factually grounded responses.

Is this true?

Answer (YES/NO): NO